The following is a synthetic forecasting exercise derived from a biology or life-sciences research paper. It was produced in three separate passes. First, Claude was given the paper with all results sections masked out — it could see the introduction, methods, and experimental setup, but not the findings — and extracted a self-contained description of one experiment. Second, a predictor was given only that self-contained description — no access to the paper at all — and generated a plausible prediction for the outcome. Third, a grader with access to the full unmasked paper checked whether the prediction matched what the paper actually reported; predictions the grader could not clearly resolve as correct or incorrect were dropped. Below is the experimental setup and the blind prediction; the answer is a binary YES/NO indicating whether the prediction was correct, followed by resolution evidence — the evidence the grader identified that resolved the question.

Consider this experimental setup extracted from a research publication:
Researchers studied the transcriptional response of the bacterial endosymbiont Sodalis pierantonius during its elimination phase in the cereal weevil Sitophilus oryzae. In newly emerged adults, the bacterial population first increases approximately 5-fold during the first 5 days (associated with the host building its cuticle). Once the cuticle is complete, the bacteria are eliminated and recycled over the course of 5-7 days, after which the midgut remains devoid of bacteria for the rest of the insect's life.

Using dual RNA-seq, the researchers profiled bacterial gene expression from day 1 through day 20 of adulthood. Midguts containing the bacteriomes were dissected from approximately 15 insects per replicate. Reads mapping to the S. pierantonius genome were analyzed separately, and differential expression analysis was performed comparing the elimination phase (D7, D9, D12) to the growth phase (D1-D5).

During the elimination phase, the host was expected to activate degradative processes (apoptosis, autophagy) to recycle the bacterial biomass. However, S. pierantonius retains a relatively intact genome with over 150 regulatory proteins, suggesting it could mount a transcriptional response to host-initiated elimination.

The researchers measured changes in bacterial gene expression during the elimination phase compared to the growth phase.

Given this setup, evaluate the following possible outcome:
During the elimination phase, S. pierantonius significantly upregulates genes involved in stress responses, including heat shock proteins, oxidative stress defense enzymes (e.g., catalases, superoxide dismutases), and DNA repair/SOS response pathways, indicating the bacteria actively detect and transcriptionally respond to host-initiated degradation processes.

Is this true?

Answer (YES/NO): NO